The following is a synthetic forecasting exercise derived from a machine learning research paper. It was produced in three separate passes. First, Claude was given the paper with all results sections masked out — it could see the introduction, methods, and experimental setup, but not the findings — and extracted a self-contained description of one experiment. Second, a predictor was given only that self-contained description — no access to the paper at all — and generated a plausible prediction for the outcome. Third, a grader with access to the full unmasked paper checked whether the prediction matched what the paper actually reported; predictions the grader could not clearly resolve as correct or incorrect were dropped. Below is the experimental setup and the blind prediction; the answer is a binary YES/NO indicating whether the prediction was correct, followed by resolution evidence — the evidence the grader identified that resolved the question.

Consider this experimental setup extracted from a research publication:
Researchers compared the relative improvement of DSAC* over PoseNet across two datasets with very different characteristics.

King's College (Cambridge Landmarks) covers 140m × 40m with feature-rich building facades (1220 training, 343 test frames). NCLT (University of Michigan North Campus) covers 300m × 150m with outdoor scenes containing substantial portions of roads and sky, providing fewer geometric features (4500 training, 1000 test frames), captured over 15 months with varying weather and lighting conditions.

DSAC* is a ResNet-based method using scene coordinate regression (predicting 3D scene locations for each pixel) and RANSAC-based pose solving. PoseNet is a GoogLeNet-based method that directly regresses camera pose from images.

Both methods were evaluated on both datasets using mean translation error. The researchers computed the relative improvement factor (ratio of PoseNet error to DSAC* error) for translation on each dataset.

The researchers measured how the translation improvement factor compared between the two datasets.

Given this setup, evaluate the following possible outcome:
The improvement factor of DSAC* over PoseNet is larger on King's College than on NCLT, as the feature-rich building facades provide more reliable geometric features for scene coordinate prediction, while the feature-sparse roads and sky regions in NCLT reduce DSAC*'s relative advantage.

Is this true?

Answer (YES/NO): YES